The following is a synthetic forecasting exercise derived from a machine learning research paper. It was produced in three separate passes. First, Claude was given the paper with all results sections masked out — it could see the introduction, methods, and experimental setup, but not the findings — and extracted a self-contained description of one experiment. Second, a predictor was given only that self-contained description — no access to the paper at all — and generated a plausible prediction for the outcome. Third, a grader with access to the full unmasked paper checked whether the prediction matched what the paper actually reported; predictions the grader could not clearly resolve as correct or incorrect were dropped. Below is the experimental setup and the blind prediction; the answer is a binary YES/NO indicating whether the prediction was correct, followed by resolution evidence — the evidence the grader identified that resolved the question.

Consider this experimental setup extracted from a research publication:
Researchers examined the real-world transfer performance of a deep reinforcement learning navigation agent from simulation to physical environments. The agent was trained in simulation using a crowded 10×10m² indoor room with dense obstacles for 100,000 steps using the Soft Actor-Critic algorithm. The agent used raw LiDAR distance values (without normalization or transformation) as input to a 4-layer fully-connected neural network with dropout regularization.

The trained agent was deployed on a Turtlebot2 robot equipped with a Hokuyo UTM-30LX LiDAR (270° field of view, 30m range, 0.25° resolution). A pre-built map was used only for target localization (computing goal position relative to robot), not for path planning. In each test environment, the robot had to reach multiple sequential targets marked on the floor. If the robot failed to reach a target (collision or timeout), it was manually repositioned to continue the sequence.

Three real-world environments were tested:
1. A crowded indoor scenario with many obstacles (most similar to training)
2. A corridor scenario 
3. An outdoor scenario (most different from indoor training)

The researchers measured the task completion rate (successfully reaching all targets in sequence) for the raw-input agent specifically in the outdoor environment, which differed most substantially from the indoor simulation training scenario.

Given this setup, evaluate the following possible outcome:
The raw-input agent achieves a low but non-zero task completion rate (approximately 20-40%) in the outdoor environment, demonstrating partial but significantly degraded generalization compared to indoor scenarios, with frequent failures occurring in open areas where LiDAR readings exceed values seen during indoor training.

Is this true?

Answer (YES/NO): NO